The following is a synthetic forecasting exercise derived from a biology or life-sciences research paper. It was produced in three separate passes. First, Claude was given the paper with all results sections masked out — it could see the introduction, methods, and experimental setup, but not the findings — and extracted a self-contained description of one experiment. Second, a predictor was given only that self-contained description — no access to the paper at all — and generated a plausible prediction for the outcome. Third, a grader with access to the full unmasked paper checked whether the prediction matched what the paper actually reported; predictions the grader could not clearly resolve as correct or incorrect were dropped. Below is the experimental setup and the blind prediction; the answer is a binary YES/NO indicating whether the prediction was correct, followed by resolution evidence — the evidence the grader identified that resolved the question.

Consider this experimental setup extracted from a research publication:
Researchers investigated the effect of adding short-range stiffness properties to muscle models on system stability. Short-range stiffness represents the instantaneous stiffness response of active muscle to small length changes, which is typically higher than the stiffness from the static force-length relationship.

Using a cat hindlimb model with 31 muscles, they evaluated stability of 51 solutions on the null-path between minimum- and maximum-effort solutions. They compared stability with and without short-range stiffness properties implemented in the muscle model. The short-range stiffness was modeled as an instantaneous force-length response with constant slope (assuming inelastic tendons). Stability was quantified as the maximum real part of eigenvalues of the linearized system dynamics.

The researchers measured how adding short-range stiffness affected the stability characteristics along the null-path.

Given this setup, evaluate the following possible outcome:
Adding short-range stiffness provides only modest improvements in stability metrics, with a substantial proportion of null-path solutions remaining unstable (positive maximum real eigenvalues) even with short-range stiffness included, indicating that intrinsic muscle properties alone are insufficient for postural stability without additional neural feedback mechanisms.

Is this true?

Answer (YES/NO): NO